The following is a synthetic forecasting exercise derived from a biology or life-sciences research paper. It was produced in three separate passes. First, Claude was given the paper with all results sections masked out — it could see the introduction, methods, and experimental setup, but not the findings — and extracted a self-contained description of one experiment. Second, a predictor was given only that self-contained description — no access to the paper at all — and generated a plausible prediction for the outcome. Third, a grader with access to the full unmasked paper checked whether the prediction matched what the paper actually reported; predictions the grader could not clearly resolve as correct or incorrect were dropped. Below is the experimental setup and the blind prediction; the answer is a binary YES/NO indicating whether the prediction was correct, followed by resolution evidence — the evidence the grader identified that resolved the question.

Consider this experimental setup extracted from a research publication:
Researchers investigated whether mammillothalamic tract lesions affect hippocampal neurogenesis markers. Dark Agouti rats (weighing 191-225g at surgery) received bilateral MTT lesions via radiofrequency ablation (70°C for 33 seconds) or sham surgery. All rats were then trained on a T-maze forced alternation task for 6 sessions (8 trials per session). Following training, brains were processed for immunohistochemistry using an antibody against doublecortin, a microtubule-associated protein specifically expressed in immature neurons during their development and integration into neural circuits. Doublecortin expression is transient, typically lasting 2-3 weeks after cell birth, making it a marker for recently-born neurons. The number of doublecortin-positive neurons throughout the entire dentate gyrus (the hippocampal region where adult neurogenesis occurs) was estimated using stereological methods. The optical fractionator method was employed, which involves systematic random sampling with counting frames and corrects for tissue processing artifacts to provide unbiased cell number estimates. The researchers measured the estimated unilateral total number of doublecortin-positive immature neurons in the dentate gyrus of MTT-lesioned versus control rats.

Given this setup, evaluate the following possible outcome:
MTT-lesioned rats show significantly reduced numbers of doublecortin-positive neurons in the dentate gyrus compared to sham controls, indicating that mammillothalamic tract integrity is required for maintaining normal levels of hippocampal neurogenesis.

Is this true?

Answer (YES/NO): YES